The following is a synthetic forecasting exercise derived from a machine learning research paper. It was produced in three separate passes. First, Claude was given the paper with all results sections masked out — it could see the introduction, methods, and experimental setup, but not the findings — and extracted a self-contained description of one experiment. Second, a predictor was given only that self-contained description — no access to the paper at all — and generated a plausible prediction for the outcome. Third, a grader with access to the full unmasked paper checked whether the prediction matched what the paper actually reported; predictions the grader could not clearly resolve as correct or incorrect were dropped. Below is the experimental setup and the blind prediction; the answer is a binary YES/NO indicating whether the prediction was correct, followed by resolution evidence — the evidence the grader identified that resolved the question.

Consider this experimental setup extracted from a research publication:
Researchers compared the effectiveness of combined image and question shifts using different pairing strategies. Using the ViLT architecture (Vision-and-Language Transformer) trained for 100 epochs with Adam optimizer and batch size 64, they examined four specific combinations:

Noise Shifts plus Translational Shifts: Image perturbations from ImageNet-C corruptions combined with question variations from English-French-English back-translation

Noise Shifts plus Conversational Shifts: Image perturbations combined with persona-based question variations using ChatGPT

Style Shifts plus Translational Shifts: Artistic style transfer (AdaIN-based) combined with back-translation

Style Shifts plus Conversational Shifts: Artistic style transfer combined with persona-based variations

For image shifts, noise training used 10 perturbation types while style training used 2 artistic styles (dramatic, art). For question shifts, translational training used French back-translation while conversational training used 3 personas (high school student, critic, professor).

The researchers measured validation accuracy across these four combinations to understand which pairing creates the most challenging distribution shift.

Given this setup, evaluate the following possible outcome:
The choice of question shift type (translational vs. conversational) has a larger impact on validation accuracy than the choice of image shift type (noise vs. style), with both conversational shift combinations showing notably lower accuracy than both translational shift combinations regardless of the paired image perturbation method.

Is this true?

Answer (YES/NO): NO